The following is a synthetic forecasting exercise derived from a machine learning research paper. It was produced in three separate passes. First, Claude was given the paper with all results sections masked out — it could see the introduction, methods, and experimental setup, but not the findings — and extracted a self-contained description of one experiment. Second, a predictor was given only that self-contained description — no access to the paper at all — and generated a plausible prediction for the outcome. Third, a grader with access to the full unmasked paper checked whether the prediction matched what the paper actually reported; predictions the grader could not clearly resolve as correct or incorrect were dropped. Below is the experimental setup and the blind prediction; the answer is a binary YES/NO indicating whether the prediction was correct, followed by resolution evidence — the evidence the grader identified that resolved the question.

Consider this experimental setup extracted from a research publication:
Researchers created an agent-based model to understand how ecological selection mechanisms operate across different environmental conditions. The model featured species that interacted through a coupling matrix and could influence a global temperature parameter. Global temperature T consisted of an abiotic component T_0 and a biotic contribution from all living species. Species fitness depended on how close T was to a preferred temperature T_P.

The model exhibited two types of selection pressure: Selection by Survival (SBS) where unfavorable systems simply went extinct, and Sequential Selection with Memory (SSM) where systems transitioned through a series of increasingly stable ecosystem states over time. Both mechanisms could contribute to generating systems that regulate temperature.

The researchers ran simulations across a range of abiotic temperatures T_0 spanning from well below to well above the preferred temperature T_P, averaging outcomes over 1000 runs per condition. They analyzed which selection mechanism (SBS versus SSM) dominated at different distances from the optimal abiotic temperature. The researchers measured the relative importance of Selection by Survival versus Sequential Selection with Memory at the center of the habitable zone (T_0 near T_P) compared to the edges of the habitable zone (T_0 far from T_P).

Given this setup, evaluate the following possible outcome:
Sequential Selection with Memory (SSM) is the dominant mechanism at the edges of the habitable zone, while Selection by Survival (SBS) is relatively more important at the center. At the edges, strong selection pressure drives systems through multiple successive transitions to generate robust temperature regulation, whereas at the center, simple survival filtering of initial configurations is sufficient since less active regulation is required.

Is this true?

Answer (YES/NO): NO